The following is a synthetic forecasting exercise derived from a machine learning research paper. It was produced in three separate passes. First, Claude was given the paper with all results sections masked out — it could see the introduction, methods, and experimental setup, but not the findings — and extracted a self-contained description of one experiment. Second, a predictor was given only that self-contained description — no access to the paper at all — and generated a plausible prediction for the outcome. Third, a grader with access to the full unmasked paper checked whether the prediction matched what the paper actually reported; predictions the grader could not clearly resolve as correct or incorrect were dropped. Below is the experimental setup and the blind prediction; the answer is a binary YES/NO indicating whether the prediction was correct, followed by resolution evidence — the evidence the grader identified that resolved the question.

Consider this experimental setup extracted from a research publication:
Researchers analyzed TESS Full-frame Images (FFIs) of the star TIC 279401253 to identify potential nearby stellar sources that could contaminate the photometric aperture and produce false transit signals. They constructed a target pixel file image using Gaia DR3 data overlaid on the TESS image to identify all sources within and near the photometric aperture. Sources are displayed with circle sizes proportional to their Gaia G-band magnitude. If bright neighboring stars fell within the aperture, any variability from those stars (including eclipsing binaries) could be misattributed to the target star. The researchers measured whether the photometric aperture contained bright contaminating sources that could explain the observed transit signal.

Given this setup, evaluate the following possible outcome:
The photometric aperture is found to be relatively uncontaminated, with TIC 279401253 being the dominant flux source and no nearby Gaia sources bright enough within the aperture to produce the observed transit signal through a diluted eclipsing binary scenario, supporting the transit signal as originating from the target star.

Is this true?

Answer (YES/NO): YES